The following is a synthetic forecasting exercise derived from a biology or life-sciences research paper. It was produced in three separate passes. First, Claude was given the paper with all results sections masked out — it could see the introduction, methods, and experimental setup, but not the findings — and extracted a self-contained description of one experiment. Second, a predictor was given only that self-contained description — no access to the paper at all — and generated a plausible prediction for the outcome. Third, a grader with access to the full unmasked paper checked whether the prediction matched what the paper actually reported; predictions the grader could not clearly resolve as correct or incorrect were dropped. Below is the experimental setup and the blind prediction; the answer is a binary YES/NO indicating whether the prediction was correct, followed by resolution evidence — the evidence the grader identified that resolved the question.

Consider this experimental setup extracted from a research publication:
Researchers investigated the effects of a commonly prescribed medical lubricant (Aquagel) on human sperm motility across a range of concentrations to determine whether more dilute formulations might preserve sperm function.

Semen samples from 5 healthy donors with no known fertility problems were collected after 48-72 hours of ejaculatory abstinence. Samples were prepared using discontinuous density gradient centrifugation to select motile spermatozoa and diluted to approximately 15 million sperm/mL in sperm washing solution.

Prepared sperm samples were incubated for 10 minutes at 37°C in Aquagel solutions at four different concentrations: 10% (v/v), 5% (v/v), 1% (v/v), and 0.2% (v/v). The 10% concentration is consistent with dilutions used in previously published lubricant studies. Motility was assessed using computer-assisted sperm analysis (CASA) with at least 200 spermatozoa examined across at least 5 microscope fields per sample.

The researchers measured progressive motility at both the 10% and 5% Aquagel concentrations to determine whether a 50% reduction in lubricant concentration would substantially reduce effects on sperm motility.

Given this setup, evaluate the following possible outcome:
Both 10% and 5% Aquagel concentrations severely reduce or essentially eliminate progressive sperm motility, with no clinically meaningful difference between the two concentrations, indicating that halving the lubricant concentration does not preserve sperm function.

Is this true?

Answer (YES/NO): NO